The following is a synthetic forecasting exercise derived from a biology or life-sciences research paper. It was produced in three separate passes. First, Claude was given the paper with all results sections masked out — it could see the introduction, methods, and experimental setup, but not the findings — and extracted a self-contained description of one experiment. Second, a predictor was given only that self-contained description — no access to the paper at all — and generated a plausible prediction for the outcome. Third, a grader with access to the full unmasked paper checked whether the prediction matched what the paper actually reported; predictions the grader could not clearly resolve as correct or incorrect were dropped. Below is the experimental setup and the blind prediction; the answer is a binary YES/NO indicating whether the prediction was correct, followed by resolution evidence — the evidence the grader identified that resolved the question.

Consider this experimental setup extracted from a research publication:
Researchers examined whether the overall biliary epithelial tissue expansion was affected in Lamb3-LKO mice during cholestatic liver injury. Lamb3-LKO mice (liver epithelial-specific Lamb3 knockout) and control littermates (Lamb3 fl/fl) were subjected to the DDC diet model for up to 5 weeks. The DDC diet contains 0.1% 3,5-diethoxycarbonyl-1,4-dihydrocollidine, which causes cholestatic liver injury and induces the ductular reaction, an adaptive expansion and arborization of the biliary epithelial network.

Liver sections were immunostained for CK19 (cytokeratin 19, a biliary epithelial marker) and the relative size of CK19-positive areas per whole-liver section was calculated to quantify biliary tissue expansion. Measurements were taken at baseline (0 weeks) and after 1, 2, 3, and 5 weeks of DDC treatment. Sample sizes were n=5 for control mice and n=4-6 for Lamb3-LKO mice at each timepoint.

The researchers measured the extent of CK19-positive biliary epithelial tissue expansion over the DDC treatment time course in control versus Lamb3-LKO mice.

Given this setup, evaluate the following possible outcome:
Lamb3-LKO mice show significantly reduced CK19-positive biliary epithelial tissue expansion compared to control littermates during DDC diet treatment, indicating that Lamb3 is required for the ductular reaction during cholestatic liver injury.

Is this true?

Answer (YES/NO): NO